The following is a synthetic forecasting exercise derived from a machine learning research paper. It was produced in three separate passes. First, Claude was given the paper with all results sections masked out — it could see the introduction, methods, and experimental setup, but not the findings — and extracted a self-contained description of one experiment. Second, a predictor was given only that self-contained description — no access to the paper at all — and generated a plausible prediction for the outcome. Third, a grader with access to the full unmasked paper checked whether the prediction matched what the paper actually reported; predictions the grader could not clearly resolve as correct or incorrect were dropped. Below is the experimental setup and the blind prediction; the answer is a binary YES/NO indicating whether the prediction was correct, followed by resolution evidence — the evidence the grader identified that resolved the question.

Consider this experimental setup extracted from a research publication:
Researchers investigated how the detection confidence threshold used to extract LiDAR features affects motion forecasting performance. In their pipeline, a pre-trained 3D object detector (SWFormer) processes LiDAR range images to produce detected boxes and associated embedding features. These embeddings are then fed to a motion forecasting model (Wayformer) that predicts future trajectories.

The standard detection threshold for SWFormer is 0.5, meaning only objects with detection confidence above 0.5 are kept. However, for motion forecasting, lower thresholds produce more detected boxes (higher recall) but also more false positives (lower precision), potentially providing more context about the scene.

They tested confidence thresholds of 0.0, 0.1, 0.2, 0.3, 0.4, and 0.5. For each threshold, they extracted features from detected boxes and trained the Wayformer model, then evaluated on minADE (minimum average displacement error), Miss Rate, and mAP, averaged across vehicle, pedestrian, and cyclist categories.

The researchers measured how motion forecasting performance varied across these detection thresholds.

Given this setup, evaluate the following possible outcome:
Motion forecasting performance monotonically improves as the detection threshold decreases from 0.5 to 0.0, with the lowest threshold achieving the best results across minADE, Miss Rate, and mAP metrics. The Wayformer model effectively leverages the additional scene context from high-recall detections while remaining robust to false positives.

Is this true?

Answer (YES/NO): NO